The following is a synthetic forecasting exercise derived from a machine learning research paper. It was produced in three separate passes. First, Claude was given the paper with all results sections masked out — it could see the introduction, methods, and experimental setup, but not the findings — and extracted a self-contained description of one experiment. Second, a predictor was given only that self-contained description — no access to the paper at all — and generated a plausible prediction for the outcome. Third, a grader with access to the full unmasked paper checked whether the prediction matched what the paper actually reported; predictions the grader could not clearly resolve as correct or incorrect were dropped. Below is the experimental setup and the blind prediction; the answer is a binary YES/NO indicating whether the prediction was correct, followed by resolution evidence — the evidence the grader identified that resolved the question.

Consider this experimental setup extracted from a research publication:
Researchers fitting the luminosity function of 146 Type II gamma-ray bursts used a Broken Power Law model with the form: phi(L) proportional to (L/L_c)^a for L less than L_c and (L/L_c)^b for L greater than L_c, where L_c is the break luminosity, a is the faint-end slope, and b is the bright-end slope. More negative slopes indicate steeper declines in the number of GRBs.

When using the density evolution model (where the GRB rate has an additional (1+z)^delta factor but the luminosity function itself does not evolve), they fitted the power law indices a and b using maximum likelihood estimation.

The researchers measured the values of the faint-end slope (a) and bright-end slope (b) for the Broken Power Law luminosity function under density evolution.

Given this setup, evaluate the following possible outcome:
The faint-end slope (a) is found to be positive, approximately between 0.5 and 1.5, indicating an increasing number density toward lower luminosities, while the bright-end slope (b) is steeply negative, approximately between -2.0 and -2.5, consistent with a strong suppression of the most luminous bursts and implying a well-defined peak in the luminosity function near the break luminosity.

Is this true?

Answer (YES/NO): NO